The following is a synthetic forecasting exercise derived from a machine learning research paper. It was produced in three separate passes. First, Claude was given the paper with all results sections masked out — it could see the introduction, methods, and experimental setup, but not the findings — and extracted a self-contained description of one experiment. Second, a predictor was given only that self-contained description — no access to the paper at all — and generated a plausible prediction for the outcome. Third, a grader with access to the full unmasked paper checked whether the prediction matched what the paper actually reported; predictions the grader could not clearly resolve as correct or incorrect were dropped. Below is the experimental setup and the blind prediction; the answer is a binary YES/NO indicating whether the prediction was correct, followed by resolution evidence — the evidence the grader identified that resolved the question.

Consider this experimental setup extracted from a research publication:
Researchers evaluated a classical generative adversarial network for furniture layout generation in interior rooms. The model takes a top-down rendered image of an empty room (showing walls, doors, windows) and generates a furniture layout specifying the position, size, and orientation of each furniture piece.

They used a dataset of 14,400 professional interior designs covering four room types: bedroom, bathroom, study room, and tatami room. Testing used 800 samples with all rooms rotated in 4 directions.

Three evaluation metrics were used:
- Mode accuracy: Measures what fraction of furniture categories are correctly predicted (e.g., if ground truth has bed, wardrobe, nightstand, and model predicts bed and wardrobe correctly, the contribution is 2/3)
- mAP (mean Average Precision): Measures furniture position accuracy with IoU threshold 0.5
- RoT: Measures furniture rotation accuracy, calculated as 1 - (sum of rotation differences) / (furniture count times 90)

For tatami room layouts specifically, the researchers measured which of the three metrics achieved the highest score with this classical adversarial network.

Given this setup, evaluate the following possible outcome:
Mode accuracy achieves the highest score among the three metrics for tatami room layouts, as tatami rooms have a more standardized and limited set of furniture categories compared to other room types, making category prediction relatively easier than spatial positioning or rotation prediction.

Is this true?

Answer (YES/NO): YES